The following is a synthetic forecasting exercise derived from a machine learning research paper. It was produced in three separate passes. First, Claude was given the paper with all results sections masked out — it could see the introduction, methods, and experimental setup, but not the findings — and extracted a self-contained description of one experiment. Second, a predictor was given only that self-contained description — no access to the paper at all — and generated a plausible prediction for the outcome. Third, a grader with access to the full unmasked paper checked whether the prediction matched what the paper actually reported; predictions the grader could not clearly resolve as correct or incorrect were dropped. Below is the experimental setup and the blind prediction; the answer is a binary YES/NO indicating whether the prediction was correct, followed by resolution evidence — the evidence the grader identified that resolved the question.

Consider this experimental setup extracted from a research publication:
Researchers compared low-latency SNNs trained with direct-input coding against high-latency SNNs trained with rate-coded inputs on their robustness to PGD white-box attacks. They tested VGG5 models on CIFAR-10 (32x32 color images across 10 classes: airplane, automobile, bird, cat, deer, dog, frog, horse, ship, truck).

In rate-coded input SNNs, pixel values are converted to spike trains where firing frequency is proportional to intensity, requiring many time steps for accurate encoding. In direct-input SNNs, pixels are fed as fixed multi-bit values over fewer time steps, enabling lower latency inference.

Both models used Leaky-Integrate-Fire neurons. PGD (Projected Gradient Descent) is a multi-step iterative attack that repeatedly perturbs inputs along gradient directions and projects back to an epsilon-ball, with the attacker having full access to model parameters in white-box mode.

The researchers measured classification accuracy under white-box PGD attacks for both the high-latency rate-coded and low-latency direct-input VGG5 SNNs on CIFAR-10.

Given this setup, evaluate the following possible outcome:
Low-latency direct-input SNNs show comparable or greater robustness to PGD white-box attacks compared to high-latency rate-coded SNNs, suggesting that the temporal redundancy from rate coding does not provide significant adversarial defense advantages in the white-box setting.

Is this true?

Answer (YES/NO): YES